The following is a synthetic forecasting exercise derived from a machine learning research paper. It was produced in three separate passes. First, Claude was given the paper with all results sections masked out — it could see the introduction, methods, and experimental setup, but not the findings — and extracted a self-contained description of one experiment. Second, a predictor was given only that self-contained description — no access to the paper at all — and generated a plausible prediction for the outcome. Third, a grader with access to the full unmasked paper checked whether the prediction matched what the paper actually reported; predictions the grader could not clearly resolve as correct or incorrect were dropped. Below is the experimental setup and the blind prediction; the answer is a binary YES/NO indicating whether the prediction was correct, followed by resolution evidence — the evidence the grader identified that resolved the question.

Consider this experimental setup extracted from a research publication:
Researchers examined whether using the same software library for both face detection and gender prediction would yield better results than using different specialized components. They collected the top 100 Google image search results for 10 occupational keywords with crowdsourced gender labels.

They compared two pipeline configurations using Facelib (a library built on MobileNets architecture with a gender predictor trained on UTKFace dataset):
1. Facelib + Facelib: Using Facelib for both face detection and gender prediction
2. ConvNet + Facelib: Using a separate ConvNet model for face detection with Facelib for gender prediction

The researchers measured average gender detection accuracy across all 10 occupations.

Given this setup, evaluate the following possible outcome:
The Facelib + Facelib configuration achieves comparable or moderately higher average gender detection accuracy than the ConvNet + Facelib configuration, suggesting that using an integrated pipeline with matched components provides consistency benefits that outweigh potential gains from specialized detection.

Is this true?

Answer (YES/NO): NO